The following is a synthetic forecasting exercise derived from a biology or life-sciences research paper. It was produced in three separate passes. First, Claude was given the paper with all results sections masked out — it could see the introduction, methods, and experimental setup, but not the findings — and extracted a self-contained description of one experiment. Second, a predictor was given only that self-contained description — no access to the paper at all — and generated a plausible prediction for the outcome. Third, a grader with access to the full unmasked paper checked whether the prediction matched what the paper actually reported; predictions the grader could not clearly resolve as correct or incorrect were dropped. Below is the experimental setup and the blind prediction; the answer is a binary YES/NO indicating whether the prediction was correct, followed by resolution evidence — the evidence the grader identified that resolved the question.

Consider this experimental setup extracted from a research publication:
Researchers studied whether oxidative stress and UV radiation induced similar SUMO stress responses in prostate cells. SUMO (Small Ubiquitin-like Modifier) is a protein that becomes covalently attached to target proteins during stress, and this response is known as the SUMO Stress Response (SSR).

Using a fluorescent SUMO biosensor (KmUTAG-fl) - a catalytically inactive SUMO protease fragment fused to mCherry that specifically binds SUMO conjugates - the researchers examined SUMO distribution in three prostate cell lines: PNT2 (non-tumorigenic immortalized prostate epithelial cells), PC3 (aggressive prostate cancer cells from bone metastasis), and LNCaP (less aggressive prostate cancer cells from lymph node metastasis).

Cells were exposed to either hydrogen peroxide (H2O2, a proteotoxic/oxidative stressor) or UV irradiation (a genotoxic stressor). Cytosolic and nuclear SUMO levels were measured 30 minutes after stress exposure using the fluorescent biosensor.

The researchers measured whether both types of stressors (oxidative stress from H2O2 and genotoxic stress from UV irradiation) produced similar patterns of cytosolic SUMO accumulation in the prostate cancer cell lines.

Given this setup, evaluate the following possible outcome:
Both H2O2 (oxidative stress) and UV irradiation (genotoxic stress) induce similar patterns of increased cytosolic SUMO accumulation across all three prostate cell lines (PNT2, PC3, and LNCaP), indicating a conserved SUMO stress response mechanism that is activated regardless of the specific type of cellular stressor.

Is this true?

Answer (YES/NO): NO